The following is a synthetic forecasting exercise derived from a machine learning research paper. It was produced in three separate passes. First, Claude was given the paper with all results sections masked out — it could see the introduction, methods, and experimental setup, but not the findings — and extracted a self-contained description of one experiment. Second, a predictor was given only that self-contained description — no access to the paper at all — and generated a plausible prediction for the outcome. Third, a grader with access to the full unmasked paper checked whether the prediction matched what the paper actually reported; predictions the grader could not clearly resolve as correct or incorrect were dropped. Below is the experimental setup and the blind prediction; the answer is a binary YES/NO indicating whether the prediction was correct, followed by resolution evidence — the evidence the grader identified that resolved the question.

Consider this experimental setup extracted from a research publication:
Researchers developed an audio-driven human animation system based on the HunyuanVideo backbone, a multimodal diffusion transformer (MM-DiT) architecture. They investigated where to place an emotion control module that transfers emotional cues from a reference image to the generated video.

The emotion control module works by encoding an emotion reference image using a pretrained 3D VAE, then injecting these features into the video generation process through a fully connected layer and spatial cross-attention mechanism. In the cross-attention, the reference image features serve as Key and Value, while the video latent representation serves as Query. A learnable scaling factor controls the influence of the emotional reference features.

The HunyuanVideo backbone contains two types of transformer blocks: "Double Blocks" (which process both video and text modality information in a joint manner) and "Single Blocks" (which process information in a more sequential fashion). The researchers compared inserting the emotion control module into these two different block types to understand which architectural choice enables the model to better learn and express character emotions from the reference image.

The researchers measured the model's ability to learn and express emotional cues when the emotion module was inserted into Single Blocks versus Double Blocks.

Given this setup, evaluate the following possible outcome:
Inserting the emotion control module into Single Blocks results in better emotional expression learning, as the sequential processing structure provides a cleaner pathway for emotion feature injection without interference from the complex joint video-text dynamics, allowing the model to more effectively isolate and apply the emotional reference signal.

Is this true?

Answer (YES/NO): NO